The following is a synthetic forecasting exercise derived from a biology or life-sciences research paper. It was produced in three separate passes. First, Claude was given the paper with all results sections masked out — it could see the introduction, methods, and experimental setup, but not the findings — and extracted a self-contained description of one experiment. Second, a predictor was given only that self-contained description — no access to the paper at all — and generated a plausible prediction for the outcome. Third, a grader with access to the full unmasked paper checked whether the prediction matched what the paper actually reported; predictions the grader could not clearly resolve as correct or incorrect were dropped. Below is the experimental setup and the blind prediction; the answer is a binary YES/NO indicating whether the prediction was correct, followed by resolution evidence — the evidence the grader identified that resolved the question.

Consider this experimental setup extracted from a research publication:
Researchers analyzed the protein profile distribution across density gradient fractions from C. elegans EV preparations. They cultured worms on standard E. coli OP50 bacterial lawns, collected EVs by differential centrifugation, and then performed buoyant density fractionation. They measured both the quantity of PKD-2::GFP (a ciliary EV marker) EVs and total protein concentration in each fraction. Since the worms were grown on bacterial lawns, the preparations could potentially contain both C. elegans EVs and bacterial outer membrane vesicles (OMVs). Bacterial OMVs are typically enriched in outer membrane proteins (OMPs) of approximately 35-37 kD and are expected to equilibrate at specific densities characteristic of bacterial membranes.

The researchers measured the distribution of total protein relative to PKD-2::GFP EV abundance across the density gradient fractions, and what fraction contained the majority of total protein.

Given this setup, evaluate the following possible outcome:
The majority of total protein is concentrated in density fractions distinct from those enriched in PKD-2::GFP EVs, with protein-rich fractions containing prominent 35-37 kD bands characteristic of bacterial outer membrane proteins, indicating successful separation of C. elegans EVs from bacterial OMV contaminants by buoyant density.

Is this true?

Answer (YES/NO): YES